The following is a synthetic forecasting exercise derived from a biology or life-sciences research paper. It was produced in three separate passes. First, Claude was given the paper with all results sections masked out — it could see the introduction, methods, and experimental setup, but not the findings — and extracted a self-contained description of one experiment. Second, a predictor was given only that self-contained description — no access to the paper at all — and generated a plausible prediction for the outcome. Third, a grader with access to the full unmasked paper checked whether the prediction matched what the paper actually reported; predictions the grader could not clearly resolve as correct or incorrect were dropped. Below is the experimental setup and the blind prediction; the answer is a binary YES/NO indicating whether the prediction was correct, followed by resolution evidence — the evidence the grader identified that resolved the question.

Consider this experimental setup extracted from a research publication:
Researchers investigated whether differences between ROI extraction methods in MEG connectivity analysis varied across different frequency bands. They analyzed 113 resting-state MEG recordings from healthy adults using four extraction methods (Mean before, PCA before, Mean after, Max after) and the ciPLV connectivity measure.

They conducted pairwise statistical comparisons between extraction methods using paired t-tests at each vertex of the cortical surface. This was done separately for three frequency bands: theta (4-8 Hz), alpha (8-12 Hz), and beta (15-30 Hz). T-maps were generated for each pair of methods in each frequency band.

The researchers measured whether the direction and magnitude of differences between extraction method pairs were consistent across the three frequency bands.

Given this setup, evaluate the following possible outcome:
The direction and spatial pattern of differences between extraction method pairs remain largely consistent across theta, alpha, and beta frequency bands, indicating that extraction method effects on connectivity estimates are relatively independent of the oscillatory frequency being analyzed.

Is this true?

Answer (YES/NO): YES